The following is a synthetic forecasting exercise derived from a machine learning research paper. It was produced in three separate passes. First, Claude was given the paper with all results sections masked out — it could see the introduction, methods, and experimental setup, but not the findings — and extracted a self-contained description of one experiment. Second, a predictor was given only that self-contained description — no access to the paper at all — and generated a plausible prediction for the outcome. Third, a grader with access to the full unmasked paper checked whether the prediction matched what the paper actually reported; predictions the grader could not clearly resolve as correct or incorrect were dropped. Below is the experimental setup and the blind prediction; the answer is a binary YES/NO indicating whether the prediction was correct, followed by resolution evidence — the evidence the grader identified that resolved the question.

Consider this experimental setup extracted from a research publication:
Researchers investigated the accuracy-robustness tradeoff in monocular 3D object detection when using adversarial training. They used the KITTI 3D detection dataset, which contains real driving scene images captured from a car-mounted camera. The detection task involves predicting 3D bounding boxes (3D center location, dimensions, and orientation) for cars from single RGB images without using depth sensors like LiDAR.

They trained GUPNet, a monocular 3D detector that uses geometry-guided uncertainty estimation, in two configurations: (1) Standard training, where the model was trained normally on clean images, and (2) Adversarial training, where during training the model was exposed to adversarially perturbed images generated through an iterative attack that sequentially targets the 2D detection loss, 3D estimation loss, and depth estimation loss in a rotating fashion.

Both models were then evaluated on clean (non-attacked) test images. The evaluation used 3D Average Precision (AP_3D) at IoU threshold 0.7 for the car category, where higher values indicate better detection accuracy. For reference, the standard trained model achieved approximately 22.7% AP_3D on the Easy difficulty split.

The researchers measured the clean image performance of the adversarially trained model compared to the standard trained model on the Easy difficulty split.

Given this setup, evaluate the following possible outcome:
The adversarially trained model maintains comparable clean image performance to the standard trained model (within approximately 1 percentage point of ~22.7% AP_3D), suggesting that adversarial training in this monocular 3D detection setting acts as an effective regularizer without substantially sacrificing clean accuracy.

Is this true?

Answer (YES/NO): NO